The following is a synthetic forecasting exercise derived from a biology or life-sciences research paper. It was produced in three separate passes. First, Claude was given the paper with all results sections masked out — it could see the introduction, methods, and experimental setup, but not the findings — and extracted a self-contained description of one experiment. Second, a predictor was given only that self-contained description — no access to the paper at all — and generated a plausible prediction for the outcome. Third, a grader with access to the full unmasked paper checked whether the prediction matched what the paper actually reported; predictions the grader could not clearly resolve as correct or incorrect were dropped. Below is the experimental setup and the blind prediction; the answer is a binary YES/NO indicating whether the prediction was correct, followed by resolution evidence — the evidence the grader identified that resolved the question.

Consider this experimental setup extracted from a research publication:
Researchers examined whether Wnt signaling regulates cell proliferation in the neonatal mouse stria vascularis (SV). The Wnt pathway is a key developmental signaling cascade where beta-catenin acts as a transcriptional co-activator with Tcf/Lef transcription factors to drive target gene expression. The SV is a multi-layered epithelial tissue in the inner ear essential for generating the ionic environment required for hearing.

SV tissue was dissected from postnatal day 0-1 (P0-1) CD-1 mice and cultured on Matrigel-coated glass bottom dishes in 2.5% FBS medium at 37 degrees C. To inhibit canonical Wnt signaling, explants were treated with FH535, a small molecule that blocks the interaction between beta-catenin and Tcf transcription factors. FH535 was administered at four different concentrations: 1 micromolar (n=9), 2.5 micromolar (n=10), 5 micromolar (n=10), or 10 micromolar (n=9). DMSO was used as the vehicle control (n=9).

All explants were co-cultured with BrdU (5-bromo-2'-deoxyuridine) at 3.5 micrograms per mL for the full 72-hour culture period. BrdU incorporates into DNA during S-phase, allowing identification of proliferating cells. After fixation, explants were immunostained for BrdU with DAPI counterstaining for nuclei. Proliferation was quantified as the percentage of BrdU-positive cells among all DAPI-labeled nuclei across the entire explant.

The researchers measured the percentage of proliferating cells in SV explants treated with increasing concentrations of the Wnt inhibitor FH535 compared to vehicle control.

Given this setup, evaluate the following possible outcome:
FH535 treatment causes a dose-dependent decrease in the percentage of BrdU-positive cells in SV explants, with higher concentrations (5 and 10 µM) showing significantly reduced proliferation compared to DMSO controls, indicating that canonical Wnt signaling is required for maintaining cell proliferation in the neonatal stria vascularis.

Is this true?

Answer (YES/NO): YES